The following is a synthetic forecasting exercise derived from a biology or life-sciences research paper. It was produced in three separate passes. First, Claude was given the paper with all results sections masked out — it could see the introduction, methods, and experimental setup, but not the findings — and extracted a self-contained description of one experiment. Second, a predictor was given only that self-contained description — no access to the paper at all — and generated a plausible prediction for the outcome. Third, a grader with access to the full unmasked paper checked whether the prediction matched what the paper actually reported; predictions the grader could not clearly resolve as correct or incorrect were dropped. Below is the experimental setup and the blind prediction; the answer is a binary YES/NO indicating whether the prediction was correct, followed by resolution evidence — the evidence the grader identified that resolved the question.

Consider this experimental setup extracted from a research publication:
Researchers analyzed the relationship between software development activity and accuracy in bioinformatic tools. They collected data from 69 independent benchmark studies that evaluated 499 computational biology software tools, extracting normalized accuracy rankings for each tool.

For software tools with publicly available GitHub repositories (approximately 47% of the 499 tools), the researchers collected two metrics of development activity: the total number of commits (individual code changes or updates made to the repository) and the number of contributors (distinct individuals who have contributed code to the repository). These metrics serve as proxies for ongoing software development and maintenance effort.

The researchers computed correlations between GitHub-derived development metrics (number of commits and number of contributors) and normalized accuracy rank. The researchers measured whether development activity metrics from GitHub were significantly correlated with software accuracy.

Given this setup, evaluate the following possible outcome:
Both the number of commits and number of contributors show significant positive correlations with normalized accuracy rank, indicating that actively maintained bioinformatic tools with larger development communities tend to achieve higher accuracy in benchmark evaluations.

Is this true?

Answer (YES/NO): NO